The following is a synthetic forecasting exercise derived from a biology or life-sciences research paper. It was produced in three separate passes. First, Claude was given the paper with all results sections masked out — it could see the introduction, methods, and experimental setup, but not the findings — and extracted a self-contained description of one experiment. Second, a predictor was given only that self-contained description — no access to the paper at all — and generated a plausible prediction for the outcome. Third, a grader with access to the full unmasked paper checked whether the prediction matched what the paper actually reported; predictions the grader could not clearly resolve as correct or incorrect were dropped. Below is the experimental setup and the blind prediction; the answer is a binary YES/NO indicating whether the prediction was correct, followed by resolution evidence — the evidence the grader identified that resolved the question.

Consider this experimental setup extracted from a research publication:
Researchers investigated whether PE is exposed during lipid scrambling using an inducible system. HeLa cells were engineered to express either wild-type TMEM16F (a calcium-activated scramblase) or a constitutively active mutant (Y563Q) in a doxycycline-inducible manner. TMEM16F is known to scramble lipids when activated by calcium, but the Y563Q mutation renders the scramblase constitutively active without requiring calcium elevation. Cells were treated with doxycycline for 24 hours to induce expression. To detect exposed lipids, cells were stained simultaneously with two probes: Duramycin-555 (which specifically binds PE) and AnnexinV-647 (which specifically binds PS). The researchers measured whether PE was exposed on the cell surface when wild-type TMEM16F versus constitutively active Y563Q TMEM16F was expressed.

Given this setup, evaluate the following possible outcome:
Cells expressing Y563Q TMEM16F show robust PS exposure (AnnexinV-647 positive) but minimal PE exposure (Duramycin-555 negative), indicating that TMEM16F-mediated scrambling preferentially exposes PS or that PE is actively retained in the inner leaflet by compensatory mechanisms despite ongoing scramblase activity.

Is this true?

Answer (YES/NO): NO